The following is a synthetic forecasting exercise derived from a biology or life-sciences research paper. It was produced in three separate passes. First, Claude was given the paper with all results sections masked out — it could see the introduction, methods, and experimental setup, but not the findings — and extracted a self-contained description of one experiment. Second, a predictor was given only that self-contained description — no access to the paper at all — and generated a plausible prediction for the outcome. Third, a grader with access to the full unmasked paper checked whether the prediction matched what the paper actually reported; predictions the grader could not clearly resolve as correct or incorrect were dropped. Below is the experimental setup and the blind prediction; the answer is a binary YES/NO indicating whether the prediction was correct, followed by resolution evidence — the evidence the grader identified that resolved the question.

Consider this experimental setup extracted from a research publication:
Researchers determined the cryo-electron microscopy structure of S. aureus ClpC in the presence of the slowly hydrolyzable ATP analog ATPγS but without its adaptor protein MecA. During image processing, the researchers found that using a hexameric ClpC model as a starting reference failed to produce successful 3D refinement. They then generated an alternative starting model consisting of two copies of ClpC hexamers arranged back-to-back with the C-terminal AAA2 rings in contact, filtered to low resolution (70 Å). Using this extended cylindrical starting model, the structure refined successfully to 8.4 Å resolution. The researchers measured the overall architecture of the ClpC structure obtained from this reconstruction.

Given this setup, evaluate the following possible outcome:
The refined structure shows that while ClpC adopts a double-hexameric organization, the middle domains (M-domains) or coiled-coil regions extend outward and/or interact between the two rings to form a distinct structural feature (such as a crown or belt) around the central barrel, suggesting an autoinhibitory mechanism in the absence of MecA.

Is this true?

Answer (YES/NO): NO